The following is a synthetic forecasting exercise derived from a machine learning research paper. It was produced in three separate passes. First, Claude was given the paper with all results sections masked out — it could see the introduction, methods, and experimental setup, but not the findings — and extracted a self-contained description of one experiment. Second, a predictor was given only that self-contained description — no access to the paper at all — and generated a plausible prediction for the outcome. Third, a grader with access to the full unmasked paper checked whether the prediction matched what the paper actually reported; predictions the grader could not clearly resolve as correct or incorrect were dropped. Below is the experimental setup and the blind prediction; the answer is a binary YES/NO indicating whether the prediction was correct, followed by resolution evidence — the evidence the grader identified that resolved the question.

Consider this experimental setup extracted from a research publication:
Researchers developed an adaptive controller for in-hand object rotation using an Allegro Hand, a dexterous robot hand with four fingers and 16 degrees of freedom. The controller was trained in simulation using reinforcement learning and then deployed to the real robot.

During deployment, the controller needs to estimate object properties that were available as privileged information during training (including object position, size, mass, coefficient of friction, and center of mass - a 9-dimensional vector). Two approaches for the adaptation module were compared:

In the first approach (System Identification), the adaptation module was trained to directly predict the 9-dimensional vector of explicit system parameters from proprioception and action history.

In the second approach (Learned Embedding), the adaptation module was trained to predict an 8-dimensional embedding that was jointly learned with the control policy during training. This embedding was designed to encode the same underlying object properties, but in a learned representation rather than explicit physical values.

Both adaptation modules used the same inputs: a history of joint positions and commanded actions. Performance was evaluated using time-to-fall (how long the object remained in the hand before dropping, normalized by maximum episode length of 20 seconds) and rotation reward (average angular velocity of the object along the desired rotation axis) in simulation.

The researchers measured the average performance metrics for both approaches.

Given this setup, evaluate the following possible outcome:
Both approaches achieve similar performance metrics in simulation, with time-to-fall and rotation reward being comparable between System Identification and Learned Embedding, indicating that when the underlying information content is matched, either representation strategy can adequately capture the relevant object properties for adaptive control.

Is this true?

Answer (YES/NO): NO